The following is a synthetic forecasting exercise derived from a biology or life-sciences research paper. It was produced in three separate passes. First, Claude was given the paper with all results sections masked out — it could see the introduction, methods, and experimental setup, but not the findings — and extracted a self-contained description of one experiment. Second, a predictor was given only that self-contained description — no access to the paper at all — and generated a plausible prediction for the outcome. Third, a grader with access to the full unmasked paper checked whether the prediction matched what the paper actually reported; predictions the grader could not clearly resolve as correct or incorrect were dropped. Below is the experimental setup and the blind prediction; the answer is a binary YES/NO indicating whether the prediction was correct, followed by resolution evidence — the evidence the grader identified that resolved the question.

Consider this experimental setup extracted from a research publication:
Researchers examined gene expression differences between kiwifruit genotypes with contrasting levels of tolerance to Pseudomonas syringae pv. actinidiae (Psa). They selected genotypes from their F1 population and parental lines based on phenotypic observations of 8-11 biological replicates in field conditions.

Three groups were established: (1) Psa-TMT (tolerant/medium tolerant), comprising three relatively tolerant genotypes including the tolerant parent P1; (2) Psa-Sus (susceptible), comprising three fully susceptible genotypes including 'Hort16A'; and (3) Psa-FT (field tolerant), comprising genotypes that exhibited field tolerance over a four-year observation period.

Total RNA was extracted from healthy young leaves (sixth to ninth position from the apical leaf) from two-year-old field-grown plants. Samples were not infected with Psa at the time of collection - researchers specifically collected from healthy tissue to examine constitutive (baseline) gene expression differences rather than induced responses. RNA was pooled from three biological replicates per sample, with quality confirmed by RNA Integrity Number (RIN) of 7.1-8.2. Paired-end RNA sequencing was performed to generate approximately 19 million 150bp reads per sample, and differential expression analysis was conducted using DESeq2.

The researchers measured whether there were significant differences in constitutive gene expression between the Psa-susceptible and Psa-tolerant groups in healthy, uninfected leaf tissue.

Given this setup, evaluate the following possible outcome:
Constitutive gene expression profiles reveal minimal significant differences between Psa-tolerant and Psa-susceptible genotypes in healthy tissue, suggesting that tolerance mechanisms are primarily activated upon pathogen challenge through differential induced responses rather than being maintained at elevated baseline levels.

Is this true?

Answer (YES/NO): NO